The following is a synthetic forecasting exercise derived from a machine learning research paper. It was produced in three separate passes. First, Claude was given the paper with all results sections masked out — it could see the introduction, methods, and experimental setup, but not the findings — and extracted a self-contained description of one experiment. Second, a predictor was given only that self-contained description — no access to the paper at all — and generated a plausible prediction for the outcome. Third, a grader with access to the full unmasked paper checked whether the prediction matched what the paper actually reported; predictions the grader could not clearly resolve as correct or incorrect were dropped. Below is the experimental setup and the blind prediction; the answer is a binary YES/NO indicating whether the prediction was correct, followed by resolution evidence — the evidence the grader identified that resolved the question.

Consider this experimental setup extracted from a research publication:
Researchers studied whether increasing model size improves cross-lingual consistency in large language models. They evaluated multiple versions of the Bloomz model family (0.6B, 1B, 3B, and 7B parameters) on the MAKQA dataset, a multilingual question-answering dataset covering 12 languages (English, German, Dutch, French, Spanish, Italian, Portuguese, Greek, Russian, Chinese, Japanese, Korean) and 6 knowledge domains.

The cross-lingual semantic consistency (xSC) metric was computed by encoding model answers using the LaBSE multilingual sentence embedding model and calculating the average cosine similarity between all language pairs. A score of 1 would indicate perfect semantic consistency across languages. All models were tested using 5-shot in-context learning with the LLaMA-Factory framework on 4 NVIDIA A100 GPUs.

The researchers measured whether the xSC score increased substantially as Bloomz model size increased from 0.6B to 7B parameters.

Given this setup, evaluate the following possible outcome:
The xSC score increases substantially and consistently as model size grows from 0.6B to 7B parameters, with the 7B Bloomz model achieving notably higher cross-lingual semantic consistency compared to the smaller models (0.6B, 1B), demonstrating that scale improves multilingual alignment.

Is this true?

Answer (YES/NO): NO